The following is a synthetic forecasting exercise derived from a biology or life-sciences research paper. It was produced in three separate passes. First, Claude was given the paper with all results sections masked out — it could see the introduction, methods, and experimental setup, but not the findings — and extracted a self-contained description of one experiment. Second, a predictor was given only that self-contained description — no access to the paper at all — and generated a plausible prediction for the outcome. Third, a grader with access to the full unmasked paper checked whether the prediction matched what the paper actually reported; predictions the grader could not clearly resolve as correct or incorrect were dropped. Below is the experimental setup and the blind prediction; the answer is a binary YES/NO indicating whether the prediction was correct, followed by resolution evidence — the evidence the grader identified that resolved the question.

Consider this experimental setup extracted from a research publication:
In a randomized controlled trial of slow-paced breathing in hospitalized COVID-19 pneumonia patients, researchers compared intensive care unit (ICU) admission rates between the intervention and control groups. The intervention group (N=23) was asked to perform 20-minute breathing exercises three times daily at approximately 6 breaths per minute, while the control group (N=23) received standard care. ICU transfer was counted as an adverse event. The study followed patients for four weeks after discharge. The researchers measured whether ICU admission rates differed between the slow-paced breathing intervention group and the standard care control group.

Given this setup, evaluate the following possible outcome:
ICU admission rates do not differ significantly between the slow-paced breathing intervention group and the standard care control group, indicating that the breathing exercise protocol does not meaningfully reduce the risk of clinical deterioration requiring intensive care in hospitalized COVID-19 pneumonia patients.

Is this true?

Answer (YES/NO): YES